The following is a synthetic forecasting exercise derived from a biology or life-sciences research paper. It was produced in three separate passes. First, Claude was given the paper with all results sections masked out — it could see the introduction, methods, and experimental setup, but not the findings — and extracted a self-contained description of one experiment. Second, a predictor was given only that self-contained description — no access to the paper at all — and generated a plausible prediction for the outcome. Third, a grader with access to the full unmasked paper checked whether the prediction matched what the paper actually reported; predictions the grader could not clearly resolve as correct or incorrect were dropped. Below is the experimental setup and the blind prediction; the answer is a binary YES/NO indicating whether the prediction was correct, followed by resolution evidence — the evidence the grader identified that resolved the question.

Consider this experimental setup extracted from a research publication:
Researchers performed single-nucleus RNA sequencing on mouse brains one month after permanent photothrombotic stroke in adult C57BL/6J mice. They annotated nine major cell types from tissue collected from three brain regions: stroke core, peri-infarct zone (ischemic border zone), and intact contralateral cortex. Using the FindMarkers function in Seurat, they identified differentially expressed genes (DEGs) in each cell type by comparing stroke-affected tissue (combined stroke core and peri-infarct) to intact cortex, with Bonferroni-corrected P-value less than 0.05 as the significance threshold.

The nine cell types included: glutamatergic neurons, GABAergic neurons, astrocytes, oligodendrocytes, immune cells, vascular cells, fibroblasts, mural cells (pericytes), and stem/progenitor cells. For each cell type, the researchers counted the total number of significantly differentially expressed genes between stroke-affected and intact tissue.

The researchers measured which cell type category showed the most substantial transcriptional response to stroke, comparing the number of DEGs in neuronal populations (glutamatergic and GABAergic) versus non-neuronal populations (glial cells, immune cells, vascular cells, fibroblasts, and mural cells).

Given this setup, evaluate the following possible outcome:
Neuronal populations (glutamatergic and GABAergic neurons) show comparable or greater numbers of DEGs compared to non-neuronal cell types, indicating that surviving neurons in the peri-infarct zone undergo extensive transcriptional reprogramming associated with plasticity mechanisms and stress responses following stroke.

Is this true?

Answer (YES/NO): YES